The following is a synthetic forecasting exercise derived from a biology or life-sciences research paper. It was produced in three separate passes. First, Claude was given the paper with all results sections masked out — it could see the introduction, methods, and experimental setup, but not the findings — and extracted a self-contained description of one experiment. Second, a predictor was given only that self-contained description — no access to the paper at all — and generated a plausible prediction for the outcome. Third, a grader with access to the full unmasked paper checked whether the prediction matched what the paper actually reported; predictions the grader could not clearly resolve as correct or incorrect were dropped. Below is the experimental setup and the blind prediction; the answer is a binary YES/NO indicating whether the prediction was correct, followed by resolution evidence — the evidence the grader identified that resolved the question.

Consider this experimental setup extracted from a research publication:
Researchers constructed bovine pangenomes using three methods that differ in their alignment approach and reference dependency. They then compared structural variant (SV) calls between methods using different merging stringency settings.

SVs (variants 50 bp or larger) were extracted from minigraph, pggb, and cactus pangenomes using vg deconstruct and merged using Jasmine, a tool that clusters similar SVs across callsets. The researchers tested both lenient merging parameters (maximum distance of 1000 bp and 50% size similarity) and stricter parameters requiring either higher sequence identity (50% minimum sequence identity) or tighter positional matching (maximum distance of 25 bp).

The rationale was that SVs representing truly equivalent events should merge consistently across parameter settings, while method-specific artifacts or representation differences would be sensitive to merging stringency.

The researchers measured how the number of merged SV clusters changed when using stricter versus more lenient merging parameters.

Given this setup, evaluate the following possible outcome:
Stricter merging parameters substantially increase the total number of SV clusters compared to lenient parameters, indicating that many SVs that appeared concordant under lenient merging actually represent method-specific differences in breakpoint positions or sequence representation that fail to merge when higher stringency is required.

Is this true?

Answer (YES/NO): YES